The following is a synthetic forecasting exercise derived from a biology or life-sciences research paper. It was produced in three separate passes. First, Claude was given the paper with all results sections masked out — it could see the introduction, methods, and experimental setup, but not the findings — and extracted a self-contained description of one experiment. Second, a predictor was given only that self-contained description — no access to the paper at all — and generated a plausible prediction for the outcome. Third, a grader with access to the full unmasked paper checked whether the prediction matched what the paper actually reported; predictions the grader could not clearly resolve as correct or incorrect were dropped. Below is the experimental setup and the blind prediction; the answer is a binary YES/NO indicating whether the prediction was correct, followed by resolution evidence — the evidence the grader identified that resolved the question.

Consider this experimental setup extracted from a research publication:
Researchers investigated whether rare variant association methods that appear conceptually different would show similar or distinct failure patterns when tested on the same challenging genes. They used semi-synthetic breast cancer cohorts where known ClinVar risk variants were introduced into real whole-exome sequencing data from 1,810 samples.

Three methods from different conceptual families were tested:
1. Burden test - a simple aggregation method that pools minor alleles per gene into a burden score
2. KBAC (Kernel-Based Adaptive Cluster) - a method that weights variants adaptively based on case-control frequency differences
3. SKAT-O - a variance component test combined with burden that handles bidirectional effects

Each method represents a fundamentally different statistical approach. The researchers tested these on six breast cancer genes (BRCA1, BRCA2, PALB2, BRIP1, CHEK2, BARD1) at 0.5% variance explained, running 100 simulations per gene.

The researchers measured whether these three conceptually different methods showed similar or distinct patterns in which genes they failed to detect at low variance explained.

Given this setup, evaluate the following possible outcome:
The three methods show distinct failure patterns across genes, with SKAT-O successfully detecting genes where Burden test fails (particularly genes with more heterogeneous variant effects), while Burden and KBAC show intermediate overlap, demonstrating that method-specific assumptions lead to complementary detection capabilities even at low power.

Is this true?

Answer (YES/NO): NO